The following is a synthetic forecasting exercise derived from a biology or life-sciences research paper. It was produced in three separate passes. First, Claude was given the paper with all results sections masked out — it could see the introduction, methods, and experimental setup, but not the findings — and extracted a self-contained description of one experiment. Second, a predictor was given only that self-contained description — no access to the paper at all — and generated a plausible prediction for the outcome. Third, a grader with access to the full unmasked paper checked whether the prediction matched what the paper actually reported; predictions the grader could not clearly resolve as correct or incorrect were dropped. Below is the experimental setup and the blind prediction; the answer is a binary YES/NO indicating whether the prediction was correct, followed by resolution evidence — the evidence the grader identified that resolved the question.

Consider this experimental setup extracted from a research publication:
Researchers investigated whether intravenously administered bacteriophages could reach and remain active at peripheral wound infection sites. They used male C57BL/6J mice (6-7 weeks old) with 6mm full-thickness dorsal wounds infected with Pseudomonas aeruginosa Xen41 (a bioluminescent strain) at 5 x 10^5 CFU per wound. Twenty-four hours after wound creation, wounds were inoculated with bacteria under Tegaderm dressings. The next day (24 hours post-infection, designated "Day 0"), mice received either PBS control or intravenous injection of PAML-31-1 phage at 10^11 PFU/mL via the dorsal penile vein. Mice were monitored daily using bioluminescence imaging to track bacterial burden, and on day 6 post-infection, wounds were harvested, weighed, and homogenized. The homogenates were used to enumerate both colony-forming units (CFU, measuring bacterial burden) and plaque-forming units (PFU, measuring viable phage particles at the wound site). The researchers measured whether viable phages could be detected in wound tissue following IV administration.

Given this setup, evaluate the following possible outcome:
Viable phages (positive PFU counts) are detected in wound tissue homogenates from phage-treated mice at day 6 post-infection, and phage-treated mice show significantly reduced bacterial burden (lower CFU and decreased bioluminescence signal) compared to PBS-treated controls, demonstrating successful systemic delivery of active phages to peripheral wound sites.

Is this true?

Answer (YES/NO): NO